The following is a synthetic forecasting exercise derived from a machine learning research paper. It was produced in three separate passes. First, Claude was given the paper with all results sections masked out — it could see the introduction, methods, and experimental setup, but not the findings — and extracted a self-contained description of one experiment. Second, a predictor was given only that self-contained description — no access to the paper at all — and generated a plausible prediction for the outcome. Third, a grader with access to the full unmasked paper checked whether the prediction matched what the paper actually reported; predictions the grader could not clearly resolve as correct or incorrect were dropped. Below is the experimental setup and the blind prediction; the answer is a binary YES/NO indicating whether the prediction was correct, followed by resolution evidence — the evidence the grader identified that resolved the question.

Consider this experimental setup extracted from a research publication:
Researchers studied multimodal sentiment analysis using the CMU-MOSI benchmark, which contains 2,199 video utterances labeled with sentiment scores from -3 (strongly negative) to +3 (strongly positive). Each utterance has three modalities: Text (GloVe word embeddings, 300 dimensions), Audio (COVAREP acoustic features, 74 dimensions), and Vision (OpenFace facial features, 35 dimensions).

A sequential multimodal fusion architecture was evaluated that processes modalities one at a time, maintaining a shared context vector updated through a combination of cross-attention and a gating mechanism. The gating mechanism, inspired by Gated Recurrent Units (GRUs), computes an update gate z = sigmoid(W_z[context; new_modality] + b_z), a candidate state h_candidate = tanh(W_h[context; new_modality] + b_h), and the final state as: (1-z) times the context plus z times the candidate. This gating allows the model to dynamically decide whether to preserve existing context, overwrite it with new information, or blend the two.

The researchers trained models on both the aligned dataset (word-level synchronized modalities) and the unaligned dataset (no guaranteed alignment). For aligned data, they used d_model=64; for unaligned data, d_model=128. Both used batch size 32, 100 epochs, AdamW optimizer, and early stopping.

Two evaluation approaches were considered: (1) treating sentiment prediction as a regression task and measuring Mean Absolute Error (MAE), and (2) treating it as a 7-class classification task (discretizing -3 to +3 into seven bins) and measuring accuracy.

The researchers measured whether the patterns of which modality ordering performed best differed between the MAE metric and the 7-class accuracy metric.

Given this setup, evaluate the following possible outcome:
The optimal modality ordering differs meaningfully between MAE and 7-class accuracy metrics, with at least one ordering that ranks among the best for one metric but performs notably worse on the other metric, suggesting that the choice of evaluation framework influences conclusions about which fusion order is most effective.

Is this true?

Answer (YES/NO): YES